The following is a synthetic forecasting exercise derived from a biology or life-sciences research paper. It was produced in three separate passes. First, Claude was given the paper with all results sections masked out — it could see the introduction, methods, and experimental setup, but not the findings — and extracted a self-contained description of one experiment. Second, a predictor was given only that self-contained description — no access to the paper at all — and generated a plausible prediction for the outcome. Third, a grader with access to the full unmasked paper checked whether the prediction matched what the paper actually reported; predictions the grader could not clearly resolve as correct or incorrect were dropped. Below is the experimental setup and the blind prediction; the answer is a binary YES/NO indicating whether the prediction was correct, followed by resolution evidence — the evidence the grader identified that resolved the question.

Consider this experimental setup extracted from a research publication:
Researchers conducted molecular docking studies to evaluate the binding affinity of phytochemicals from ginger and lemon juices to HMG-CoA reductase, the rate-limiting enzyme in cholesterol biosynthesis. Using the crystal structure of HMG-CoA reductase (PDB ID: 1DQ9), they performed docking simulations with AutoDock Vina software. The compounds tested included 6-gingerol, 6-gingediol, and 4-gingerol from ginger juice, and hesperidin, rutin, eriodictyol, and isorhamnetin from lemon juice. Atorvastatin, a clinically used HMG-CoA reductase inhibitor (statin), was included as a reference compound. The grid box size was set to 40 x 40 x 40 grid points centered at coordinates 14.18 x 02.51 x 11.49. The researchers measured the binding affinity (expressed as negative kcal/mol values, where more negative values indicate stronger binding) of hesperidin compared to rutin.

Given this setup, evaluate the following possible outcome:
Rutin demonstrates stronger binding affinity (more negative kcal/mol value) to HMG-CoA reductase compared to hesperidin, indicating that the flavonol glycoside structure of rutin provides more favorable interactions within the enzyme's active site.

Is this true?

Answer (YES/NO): NO